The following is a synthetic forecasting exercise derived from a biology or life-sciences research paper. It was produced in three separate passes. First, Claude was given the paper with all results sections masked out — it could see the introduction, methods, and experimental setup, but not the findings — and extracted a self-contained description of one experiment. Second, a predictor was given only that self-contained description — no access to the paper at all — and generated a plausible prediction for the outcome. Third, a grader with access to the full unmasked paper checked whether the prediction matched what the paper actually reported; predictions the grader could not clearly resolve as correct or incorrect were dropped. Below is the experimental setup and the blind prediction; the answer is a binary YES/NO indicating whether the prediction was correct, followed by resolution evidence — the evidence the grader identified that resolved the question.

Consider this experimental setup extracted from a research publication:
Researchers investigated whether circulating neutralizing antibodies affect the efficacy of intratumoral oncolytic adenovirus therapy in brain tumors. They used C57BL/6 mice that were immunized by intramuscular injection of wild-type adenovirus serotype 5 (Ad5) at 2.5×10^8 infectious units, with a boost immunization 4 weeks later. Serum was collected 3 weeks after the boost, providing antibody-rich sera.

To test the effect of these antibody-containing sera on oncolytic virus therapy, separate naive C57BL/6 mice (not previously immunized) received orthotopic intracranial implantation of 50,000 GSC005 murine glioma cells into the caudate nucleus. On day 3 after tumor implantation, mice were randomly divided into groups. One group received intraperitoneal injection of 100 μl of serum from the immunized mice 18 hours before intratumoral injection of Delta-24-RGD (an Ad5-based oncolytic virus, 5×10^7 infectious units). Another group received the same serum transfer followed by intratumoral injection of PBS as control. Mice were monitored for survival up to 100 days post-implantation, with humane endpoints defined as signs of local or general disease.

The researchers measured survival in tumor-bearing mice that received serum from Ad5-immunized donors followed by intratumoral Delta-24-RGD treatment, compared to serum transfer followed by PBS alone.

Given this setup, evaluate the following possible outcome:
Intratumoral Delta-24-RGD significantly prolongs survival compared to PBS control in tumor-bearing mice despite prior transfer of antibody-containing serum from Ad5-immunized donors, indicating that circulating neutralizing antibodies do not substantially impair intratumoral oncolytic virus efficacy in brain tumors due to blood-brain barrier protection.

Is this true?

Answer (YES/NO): NO